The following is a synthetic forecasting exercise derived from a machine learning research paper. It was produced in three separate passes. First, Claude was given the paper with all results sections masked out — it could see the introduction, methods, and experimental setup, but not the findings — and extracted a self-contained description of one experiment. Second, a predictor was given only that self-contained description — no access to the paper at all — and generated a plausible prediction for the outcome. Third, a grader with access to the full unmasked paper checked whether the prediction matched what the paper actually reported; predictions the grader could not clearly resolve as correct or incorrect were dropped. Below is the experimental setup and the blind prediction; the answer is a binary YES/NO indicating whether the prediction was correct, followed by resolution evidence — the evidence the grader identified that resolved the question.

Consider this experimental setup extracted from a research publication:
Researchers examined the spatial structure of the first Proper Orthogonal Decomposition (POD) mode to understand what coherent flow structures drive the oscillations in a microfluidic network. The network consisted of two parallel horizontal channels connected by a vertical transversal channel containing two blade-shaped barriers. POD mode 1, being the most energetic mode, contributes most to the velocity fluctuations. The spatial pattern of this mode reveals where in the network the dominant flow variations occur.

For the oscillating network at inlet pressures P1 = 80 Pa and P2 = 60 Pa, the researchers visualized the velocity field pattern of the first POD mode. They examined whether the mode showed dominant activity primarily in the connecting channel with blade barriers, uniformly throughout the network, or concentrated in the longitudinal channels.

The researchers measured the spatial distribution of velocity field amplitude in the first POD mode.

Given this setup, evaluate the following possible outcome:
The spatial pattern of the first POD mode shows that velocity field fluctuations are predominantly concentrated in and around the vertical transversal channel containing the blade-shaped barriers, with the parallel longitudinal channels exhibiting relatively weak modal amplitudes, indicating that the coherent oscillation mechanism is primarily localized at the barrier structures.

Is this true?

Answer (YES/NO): NO